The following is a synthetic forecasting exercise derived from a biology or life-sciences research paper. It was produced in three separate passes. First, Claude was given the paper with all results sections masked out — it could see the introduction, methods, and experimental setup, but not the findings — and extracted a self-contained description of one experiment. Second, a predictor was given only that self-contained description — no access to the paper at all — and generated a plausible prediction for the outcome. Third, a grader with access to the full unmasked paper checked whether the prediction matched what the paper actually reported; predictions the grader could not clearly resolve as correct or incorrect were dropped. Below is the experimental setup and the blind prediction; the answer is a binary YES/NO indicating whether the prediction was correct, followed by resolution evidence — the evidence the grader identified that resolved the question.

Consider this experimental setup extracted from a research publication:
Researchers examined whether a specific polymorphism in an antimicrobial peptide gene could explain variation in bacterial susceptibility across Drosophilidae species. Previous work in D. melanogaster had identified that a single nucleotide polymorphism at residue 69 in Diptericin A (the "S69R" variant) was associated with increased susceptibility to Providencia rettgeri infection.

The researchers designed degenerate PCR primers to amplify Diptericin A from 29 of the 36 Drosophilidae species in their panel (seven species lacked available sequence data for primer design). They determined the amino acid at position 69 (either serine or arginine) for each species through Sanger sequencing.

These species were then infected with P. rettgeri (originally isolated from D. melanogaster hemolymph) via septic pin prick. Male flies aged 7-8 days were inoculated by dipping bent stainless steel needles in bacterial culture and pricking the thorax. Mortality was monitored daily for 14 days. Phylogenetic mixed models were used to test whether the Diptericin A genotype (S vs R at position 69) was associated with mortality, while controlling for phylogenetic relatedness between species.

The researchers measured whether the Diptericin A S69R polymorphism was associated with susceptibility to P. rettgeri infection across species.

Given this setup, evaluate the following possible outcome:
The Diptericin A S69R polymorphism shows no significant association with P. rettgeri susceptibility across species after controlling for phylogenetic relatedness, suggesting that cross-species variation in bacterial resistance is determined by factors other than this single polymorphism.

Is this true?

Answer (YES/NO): YES